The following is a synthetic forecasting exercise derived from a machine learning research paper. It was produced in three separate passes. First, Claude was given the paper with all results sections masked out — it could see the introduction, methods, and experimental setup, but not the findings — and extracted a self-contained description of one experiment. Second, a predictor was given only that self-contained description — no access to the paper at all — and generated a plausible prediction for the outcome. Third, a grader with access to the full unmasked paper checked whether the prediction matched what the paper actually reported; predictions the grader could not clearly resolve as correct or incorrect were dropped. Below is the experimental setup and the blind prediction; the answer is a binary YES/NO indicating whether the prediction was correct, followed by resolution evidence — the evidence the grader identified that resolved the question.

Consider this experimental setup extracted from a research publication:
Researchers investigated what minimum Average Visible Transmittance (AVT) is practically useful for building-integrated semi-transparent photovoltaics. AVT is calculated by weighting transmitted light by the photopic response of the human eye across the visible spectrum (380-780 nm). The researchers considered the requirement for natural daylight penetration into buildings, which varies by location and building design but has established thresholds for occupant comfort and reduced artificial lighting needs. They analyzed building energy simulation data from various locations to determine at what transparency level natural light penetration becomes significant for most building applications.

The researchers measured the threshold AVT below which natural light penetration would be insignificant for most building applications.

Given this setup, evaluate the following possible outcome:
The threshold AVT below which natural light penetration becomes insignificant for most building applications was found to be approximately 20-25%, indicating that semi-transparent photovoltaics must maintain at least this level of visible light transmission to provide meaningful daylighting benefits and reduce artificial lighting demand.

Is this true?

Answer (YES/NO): YES